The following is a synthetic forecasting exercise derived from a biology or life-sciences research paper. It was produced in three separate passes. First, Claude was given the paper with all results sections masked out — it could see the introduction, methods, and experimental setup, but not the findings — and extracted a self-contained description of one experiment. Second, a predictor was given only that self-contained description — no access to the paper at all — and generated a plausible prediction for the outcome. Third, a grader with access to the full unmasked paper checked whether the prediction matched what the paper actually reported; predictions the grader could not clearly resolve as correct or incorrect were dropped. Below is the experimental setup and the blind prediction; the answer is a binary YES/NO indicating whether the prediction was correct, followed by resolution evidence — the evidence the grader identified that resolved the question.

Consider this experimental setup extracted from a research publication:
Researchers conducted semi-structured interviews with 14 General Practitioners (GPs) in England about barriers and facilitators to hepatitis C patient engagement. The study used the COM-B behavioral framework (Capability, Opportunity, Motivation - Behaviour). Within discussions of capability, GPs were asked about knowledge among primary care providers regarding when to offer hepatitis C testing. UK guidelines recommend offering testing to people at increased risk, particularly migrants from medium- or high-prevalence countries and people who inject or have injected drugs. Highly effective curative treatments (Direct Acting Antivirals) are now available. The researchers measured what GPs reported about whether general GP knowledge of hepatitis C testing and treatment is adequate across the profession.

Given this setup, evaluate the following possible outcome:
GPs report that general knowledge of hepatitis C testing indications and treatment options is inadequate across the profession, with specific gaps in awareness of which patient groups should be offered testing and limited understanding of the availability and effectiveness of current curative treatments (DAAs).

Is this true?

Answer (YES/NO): NO